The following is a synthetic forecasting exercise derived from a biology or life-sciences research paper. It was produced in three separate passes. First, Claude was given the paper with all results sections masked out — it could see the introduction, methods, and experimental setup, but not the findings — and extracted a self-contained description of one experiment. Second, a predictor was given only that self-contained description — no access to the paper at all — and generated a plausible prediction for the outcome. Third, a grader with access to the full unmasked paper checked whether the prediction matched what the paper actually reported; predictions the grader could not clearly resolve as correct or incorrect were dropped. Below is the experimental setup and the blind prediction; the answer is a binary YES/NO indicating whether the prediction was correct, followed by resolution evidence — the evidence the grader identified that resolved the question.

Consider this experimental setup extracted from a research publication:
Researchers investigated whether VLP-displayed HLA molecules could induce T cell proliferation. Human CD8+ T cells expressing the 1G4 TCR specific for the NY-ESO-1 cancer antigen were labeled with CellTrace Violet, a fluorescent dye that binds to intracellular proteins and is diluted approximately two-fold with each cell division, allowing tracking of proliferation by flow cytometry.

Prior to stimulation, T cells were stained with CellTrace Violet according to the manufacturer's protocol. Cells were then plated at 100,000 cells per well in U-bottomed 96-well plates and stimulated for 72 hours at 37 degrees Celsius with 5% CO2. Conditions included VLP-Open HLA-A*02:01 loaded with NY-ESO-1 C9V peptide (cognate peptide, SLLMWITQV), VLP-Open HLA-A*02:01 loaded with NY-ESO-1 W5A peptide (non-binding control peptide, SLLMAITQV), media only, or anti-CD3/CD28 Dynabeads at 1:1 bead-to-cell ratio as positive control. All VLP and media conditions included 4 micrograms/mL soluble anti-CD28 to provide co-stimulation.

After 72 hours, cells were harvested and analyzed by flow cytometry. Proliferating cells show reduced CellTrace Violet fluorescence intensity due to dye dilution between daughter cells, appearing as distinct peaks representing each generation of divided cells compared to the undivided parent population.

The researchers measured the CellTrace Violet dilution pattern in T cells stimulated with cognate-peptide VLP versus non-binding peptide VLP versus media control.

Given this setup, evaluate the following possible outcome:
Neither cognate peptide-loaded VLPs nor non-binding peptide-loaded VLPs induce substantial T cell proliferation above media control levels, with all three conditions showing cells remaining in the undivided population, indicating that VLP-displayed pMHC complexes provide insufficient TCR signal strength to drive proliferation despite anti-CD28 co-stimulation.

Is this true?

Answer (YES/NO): NO